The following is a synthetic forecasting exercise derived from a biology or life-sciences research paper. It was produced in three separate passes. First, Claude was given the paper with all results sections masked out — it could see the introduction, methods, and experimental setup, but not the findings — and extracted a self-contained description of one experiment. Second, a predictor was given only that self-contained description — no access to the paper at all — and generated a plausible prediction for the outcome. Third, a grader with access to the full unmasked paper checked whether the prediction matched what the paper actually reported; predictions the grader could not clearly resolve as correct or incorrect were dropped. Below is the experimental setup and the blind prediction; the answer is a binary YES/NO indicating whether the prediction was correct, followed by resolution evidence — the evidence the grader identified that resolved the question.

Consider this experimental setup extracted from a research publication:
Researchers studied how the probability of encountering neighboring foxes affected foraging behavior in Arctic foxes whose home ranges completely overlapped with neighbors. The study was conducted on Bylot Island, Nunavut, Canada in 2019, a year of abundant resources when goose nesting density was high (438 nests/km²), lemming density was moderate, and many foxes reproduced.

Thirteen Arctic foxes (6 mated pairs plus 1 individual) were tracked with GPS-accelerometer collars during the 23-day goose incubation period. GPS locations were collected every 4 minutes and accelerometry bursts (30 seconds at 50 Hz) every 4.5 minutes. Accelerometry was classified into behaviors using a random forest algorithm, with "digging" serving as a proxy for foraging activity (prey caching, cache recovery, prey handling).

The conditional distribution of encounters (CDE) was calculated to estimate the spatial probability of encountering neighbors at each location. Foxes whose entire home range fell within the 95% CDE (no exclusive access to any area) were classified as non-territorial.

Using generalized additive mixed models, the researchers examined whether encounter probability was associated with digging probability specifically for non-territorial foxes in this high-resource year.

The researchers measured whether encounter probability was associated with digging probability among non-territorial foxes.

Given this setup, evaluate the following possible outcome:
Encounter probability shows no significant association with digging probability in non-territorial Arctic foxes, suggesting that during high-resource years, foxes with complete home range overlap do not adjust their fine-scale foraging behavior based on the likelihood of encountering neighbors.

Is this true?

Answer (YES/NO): NO